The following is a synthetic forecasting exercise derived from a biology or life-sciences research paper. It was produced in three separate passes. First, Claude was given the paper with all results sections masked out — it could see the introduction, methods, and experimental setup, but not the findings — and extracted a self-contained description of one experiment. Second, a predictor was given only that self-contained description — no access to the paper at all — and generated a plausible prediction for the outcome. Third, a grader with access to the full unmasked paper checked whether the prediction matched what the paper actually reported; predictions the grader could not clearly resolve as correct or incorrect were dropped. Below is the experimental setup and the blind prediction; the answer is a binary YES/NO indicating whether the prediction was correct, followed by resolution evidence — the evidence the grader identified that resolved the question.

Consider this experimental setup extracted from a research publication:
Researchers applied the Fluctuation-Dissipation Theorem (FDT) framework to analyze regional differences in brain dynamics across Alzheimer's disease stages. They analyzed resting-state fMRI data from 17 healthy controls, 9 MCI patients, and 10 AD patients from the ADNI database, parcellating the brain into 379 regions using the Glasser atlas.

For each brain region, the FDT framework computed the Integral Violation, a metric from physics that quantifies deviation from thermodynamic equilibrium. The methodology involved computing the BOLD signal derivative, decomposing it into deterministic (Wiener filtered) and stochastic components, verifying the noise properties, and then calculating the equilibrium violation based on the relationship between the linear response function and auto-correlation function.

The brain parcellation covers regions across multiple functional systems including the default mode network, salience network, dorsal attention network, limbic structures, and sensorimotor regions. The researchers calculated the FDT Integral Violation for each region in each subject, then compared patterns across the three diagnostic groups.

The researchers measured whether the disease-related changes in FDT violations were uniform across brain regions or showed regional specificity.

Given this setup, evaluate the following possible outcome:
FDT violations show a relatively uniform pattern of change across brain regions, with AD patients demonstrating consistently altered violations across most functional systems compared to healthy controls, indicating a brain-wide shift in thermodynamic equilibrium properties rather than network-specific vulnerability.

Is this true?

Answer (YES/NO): NO